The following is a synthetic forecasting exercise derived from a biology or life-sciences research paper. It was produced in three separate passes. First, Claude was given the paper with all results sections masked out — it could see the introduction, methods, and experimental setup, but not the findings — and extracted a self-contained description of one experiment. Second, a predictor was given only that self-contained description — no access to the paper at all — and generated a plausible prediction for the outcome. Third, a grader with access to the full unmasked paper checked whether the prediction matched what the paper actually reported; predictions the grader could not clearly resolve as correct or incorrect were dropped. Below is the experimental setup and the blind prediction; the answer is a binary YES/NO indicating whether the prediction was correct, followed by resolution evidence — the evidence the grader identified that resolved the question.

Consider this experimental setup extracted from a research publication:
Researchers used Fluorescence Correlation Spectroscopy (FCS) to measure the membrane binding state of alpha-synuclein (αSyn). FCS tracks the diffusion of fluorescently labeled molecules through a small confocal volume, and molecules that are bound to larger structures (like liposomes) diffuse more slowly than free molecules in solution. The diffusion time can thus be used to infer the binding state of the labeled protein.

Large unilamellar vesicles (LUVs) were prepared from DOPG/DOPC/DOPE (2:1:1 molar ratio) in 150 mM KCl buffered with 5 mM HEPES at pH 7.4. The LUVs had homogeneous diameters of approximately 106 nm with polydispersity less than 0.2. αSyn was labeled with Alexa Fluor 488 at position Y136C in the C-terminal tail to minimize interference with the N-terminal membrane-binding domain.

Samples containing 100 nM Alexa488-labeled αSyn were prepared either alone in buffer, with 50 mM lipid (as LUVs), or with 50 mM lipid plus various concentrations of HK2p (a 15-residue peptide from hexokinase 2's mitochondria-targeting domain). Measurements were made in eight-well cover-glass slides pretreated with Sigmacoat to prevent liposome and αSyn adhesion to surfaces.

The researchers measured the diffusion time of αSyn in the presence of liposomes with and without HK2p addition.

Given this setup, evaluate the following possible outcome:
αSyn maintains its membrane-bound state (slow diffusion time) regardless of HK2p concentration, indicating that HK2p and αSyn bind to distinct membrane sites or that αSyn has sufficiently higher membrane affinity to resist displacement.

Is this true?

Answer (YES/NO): NO